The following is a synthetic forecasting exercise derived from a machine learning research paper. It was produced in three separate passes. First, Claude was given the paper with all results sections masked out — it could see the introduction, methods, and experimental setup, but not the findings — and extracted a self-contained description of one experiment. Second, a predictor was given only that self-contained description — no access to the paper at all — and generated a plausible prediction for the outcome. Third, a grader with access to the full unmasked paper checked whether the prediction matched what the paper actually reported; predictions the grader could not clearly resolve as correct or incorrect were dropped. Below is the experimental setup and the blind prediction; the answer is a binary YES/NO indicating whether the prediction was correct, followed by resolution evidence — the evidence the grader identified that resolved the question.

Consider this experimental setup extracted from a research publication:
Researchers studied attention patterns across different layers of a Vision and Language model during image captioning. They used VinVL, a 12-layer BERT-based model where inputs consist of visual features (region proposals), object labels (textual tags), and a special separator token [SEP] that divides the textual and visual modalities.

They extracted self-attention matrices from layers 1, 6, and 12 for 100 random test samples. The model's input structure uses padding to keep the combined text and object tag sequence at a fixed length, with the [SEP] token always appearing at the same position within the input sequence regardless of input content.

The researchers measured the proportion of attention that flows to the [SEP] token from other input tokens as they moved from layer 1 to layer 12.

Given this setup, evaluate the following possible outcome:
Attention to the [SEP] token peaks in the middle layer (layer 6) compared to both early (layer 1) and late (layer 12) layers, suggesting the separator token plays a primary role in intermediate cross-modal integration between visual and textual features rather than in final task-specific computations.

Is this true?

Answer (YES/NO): NO